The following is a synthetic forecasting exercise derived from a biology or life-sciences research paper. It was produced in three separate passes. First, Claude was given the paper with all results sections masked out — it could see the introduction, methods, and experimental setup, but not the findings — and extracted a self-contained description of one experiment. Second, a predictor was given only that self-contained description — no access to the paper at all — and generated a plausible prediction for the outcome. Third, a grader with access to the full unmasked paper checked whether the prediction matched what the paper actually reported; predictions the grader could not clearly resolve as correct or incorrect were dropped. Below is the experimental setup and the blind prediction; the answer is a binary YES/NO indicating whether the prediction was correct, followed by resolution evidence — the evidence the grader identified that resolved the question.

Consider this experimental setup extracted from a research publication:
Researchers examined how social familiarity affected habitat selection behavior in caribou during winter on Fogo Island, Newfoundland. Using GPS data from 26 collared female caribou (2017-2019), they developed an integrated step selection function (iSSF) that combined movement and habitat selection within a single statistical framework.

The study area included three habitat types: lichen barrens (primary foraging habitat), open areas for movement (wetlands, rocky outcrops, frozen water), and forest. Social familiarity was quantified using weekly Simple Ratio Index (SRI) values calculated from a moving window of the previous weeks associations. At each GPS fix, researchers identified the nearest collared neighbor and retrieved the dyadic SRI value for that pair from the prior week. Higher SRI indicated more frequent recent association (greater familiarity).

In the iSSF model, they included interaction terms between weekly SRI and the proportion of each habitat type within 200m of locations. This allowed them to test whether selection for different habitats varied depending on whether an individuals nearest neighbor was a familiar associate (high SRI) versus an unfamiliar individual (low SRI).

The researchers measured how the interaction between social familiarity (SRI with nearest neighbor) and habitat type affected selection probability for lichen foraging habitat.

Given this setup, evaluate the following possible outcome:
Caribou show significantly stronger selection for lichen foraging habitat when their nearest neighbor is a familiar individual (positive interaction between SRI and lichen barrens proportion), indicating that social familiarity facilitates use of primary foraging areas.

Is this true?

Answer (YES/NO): YES